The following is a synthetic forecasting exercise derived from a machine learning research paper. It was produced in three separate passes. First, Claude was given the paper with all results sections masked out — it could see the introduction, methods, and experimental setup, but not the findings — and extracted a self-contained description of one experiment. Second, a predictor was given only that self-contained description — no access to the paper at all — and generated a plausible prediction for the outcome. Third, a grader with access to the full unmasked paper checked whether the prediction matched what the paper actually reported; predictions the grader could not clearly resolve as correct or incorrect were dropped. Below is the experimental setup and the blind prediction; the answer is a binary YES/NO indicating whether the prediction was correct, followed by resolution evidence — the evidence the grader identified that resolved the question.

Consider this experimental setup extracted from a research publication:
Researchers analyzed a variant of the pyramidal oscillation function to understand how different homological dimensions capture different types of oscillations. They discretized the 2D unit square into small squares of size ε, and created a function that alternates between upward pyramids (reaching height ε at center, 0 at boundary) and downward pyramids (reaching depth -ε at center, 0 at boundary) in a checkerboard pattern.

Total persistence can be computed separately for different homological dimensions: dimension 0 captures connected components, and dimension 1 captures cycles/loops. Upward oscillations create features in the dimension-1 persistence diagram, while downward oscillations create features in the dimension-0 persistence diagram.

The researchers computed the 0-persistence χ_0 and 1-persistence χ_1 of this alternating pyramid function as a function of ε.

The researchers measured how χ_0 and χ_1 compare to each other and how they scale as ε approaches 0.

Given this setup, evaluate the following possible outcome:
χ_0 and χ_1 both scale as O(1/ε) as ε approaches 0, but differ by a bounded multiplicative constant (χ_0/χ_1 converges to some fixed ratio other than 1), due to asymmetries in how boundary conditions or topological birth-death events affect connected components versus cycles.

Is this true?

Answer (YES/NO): NO